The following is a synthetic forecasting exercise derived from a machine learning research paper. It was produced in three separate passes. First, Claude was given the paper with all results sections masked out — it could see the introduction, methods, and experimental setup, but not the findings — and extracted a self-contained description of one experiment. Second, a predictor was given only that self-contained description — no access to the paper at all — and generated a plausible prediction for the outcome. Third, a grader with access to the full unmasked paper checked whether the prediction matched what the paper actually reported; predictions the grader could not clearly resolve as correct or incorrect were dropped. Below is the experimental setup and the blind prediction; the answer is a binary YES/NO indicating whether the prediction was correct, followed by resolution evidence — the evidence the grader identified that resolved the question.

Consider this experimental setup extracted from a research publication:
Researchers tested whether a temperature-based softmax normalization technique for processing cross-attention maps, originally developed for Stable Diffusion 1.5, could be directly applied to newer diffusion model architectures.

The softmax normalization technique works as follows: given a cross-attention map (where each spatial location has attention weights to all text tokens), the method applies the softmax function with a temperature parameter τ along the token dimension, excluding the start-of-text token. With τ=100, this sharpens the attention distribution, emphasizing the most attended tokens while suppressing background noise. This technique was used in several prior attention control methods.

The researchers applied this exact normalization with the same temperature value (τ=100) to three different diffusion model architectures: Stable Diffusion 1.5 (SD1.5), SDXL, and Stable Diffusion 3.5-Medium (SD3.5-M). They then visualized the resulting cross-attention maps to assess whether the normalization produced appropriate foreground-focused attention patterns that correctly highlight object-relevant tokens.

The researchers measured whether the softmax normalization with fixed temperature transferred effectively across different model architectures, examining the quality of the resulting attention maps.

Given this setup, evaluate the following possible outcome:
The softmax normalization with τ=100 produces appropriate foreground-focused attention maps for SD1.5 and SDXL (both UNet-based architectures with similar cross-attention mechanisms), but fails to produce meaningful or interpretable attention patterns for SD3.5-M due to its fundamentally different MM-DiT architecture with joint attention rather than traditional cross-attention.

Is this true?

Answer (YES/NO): NO